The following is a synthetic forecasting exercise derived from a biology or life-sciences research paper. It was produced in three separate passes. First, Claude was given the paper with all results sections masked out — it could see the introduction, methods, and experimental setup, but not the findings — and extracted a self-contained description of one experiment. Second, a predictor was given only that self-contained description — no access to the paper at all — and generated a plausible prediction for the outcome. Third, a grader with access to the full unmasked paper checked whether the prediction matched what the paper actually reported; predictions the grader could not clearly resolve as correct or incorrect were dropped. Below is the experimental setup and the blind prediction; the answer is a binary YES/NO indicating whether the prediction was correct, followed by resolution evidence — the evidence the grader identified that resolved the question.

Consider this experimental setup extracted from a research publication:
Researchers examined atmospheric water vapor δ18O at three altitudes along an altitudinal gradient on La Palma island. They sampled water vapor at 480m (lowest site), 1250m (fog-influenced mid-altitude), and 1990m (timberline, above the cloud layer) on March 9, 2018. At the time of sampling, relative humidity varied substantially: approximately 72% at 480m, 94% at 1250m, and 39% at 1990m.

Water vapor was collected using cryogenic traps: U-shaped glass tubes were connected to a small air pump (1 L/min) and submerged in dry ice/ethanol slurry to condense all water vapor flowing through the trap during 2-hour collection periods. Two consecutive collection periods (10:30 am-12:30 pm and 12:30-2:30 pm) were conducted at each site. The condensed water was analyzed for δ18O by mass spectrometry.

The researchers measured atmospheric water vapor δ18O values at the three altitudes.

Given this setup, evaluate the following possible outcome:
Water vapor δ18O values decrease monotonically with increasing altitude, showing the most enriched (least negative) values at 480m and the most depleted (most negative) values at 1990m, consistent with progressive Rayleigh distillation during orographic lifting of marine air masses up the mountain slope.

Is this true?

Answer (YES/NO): NO